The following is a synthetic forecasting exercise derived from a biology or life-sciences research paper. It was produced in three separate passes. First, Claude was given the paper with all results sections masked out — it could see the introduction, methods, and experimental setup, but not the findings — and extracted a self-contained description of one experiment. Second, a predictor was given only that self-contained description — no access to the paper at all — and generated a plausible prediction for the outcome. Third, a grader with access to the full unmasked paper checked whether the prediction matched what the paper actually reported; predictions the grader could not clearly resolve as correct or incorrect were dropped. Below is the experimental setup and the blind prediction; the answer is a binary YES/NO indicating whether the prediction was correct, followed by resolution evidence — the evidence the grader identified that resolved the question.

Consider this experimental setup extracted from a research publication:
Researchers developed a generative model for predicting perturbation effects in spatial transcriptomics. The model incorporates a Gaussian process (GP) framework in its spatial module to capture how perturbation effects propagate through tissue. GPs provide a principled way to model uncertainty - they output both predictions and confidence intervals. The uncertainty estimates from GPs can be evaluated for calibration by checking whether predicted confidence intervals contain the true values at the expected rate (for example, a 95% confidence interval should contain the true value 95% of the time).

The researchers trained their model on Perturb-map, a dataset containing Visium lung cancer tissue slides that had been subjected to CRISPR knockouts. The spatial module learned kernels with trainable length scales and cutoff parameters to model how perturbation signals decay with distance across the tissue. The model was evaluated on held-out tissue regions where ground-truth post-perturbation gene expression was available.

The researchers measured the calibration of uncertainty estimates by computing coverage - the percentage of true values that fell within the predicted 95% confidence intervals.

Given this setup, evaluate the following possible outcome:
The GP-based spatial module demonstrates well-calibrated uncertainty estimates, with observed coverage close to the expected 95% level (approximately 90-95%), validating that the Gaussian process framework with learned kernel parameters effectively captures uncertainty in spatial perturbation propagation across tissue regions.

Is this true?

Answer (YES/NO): YES